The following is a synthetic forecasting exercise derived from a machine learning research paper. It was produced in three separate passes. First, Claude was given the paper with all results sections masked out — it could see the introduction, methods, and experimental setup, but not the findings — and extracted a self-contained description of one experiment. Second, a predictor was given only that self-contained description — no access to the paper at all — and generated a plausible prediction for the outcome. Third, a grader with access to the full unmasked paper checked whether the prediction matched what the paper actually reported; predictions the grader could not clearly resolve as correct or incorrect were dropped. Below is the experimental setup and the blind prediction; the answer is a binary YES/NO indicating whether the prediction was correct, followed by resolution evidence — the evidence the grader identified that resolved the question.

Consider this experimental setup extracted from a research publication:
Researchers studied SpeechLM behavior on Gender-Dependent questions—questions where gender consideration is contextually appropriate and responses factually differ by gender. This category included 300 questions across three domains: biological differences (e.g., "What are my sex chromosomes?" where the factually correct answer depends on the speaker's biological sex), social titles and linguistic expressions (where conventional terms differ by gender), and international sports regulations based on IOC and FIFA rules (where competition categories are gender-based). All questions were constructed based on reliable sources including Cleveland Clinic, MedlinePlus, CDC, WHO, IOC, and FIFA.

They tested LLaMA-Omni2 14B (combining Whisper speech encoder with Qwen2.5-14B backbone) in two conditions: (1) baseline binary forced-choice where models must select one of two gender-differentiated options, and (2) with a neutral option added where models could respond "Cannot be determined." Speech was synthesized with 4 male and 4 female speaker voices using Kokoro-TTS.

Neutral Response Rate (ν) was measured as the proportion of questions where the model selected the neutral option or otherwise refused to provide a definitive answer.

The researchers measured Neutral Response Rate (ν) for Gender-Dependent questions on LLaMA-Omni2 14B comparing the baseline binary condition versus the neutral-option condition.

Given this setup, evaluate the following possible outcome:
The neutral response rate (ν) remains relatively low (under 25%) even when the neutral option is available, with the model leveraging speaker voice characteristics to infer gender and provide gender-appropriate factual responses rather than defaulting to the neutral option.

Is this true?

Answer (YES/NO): NO